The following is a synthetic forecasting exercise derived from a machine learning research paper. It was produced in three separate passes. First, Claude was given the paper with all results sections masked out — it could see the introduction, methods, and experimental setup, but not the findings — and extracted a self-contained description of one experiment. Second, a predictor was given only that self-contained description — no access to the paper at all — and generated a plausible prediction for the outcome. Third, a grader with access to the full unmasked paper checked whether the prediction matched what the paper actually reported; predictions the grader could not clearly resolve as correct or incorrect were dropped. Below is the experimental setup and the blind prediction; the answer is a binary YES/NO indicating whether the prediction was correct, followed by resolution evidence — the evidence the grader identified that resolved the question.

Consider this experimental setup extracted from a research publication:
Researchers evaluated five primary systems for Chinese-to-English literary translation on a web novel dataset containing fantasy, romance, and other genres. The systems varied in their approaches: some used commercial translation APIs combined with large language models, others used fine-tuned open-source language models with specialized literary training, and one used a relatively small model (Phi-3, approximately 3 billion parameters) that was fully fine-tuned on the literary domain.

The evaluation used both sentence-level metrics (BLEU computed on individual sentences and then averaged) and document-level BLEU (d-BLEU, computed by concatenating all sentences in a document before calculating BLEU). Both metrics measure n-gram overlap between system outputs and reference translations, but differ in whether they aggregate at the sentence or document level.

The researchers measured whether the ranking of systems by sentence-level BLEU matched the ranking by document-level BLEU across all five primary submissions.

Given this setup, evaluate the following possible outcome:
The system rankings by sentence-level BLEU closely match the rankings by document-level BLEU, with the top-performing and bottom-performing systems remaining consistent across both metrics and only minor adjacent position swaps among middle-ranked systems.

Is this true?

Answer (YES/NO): YES